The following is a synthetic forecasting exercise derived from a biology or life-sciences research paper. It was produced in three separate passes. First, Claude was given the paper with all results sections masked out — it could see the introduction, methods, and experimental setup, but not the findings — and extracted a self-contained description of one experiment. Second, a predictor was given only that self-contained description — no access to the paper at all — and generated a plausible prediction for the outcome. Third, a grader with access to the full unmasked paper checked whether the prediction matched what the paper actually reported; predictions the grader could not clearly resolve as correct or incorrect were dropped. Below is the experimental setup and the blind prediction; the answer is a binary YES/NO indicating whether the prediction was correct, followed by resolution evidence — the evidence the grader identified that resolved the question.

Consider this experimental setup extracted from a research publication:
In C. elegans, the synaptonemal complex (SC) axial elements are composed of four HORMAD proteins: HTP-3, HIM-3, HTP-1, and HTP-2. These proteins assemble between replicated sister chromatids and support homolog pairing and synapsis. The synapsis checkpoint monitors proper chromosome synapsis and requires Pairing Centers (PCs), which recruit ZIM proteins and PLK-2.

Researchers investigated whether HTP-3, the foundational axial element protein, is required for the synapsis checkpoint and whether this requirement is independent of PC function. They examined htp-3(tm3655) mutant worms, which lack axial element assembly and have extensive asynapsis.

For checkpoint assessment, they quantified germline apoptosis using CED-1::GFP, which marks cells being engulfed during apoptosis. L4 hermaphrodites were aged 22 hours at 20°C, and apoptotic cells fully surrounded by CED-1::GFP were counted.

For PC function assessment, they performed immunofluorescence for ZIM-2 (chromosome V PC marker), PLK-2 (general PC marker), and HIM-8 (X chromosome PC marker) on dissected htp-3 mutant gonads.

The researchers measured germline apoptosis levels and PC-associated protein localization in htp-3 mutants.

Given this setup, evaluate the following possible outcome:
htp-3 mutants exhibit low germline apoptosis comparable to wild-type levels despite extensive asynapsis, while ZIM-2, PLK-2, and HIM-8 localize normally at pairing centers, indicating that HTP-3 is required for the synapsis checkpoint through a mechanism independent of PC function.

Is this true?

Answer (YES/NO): NO